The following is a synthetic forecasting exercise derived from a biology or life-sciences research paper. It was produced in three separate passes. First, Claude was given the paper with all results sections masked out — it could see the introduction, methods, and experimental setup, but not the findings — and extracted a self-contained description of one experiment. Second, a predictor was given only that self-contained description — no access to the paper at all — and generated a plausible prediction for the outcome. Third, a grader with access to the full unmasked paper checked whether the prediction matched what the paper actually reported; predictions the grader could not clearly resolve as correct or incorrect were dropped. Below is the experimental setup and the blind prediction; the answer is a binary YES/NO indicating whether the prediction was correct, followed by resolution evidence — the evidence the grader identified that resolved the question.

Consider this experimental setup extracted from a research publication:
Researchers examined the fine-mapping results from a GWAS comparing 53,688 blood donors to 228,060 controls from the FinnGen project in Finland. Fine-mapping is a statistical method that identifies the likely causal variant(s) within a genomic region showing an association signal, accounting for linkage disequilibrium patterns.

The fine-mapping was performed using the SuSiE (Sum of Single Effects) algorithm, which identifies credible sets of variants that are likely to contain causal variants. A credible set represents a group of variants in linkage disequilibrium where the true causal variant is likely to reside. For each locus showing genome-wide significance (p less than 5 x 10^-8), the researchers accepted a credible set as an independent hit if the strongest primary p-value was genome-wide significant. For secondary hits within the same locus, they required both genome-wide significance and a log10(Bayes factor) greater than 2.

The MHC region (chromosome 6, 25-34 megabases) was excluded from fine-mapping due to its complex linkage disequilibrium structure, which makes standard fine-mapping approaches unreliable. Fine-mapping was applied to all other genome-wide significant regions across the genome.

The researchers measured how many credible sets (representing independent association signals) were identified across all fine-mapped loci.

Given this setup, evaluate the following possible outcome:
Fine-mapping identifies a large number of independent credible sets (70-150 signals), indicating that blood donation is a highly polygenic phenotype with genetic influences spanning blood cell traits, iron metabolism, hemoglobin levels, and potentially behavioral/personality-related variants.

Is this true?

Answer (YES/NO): NO